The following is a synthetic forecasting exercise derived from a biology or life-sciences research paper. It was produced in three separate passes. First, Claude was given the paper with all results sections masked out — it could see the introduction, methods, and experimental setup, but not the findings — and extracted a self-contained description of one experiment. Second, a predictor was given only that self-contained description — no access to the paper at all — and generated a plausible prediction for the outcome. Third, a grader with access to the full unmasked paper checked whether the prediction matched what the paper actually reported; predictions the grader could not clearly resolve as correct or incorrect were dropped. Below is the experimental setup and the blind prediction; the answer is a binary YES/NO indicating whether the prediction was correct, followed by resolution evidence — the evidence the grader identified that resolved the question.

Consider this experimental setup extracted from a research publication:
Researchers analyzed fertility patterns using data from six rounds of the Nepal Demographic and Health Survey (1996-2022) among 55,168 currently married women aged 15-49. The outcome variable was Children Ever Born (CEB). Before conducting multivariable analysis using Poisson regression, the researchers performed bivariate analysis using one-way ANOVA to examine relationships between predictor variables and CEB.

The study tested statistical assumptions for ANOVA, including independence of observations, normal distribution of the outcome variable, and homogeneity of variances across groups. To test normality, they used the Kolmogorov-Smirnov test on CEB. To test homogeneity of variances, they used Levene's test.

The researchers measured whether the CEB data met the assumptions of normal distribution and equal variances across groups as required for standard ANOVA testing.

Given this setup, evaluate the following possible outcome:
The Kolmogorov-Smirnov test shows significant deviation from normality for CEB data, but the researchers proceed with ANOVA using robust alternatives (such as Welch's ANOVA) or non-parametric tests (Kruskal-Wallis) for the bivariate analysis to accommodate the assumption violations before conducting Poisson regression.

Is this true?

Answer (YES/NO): YES